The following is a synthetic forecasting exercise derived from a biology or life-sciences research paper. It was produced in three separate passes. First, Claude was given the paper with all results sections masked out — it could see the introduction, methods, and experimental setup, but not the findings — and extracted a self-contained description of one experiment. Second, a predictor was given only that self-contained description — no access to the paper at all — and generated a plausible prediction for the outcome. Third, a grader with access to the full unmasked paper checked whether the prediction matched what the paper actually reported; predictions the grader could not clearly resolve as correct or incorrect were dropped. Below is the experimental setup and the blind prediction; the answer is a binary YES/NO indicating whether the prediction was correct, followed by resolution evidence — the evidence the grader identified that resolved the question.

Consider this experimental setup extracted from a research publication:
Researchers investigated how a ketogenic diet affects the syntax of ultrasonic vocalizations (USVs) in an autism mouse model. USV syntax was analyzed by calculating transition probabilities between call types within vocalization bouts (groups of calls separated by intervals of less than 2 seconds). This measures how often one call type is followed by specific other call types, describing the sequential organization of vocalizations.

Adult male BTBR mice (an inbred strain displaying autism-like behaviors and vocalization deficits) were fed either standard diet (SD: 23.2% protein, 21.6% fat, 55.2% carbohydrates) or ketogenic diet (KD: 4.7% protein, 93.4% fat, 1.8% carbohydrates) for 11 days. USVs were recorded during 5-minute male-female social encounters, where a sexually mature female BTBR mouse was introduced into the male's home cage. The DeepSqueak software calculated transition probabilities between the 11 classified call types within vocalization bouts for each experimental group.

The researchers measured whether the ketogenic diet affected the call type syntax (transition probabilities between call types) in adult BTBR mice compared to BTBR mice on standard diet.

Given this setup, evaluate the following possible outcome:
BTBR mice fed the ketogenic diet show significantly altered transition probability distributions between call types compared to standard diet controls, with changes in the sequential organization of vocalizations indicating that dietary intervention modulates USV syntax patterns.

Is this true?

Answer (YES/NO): NO